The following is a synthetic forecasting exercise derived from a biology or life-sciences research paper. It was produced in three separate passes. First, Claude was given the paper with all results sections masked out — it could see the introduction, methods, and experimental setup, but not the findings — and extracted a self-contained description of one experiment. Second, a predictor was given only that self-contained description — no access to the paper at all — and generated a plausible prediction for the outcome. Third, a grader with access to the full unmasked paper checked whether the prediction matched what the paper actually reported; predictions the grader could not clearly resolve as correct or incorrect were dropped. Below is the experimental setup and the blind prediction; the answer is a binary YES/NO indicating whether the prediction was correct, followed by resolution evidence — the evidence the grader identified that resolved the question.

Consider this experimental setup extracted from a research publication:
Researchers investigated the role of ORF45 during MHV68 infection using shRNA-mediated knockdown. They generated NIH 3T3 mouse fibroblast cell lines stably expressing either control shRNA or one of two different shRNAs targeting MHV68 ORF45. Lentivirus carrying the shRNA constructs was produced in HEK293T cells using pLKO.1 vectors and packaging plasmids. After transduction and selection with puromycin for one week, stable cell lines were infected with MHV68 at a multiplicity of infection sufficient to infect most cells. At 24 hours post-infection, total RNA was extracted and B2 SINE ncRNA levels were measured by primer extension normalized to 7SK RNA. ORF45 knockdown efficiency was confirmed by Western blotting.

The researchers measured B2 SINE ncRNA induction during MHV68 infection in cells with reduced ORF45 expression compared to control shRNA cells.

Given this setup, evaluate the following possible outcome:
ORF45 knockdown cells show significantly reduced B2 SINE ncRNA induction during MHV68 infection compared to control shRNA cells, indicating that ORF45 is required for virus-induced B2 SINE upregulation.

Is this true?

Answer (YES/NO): YES